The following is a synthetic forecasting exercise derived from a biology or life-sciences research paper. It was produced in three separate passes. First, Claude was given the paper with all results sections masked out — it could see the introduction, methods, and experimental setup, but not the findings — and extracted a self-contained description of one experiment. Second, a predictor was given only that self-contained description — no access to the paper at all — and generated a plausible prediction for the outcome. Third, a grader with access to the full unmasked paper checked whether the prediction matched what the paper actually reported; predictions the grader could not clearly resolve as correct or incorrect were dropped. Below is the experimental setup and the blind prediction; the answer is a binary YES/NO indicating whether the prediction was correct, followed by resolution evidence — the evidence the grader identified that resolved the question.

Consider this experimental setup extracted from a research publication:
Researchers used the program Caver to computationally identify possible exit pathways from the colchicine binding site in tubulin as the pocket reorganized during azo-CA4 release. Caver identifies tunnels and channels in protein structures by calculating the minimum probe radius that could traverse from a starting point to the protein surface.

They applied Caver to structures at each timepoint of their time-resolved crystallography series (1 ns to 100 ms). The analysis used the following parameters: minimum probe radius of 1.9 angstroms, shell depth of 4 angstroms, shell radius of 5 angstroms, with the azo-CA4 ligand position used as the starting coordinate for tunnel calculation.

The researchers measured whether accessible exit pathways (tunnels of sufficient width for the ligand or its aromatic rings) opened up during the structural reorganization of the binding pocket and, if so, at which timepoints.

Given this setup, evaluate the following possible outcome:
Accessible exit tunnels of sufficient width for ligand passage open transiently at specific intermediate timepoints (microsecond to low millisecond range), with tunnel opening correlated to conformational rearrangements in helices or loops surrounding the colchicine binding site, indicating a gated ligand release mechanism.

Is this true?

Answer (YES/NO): NO